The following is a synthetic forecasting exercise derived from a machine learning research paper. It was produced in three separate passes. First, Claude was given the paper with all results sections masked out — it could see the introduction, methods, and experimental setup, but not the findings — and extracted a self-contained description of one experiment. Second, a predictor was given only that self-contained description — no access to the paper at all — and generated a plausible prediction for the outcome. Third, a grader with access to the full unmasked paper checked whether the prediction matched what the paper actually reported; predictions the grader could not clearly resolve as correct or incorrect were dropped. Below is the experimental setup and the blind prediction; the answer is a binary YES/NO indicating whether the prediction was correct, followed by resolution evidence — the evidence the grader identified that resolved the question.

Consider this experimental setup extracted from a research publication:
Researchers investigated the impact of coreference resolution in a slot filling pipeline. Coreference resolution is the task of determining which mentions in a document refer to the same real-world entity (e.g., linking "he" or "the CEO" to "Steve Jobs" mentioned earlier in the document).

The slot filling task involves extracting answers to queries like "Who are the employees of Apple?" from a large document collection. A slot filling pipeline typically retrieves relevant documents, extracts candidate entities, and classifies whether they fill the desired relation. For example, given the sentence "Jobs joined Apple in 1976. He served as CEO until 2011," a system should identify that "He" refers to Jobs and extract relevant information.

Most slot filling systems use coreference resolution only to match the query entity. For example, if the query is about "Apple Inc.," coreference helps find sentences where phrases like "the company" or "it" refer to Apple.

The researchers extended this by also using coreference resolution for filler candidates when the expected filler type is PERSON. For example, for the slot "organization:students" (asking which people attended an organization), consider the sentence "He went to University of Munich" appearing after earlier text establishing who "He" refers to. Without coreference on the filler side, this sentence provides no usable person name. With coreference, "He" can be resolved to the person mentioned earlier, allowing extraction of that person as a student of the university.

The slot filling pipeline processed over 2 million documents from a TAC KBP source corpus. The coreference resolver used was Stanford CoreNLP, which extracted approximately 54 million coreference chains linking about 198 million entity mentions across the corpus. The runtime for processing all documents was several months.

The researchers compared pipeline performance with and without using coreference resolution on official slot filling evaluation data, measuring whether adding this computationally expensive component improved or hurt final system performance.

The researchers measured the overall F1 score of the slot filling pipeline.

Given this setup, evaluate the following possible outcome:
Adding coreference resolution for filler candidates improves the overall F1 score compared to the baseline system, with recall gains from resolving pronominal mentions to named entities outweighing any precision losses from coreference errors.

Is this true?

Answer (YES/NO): NO